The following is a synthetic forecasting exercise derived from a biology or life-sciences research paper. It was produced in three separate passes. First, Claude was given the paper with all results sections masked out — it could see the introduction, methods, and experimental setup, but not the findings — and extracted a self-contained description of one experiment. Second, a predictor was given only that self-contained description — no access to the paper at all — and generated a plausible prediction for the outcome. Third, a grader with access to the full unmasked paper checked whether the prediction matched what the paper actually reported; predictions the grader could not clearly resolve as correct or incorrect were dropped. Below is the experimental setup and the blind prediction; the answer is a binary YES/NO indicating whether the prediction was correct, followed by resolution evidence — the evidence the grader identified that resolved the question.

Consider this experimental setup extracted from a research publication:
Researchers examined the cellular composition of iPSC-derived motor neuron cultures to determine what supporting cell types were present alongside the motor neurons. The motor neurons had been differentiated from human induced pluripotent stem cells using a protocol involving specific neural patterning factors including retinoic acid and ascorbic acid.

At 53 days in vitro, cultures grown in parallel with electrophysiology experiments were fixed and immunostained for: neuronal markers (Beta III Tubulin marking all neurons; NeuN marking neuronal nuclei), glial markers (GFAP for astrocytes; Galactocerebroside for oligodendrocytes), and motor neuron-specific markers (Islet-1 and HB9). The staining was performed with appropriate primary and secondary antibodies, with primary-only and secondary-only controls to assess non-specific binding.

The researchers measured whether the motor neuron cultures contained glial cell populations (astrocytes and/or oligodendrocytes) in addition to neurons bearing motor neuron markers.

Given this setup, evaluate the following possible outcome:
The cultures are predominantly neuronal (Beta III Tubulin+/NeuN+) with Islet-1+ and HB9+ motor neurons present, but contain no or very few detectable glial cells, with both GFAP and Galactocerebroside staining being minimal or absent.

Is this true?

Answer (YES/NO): NO